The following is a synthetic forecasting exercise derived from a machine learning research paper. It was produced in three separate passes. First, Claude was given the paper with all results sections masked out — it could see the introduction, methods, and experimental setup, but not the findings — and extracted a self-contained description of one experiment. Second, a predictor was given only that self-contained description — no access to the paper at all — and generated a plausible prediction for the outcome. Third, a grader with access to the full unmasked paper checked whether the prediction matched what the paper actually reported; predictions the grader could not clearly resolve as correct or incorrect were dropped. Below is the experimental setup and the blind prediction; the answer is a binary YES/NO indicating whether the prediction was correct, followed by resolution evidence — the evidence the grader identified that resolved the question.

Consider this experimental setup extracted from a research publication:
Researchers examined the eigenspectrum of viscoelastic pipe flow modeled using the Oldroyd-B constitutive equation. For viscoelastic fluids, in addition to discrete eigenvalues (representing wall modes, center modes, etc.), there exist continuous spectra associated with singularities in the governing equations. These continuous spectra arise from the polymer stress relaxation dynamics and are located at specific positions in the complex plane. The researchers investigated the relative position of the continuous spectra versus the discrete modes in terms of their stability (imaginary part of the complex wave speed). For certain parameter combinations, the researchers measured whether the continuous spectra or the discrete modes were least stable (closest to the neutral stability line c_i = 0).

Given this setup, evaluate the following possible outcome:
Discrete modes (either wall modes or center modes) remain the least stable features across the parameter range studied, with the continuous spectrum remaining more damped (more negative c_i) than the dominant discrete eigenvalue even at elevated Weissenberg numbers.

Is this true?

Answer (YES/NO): NO